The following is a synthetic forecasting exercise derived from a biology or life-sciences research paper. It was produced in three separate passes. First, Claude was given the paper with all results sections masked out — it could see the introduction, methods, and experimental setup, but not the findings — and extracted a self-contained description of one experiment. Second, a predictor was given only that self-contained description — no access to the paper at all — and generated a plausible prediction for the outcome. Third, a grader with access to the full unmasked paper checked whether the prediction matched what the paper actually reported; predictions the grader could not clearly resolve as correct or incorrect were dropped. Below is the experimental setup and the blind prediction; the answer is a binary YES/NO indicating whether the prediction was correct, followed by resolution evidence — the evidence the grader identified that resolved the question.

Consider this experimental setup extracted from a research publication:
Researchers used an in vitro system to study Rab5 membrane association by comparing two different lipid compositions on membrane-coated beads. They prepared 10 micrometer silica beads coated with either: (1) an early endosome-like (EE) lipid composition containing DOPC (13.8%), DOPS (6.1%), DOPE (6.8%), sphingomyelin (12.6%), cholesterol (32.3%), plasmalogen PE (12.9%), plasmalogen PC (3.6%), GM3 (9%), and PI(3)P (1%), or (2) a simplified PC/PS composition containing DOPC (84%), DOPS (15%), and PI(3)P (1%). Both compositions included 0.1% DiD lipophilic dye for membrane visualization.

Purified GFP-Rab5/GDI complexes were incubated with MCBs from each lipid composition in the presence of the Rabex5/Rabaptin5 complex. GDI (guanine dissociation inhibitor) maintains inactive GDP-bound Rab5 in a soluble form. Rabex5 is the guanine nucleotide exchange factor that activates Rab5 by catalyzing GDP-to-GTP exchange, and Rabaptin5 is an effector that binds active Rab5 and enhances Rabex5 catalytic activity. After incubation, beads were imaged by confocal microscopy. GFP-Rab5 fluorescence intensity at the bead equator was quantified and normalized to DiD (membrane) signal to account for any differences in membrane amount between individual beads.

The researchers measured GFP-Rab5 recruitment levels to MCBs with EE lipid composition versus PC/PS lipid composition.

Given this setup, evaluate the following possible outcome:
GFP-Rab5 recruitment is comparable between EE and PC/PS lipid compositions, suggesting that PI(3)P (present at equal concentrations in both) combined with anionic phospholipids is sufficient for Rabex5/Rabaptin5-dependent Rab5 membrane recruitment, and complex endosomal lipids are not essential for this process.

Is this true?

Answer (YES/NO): YES